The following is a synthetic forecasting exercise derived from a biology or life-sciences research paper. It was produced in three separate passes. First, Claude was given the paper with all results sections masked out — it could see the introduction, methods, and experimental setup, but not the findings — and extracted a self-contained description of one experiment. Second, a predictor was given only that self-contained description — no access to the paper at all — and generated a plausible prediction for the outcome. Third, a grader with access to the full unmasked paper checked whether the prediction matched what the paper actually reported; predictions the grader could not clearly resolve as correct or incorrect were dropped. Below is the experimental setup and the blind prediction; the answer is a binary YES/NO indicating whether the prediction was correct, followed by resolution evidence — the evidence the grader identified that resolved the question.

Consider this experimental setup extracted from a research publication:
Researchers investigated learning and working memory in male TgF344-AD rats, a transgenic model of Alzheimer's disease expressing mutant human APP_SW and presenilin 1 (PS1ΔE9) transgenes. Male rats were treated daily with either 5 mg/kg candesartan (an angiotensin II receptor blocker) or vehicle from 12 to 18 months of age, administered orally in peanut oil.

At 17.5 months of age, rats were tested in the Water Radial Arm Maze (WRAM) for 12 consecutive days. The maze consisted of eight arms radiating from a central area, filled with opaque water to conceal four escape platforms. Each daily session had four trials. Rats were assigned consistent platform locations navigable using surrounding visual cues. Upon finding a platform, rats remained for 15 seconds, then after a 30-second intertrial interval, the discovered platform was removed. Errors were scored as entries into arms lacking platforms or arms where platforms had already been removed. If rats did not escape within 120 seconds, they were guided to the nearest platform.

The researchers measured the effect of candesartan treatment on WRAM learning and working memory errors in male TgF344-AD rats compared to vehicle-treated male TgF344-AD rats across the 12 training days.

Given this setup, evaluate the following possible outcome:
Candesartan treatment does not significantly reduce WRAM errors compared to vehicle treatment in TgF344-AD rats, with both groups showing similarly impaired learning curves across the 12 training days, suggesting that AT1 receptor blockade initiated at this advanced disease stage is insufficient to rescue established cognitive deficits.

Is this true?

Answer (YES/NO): YES